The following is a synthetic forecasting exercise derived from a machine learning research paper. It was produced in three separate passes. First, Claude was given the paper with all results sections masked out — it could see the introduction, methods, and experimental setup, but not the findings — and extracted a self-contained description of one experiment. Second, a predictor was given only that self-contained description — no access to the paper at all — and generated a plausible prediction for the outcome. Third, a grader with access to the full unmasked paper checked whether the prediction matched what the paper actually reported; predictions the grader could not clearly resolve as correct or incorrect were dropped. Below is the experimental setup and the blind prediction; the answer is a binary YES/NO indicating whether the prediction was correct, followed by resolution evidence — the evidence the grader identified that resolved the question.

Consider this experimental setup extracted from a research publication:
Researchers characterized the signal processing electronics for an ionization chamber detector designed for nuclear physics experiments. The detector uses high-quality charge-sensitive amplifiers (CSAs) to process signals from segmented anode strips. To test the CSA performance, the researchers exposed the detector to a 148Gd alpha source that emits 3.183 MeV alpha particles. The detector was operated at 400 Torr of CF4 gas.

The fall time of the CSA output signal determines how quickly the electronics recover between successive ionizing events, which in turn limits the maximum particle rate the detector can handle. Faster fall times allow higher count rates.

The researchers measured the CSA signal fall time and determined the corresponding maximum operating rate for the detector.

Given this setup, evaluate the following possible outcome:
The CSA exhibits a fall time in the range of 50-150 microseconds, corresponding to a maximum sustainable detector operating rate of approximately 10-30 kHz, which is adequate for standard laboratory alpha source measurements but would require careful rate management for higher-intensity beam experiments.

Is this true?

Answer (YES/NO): NO